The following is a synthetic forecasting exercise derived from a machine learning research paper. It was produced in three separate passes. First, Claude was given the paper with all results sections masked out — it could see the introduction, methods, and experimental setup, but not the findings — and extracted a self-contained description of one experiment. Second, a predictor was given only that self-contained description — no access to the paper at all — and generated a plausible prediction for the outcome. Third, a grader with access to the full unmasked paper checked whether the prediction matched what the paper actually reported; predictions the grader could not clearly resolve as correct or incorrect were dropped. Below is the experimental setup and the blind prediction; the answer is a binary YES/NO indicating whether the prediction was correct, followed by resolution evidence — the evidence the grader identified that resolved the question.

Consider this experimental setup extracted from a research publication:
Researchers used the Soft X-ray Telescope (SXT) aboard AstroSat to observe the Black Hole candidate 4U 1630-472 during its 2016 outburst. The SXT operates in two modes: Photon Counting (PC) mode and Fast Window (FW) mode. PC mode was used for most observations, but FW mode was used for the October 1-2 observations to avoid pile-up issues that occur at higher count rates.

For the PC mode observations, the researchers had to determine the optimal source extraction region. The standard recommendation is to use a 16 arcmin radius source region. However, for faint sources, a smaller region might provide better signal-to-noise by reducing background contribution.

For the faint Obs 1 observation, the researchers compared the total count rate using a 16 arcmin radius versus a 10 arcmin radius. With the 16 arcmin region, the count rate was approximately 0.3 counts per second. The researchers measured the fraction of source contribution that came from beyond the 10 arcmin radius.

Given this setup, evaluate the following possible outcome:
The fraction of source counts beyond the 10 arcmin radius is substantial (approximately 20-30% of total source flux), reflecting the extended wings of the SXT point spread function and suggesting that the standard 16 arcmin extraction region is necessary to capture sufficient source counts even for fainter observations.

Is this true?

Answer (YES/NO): NO